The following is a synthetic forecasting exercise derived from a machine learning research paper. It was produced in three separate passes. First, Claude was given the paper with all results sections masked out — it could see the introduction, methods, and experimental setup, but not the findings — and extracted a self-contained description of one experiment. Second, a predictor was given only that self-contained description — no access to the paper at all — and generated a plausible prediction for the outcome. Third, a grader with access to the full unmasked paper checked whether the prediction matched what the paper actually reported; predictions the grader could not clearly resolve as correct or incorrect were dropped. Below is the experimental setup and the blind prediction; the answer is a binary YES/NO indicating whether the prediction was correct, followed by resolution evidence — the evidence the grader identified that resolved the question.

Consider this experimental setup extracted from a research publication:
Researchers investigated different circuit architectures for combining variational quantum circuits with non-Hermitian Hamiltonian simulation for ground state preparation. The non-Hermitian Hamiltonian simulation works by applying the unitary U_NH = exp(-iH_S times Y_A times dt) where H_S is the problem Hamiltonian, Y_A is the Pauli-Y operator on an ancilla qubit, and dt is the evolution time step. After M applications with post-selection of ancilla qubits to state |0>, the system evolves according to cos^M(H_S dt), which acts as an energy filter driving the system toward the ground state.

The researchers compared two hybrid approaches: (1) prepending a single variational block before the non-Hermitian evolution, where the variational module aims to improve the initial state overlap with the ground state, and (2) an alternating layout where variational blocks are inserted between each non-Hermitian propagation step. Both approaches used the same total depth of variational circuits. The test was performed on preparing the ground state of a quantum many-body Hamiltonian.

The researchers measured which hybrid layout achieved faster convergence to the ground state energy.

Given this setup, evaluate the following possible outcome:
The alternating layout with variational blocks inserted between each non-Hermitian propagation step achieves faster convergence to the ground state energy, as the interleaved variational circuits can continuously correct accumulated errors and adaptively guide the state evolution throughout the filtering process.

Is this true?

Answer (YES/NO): YES